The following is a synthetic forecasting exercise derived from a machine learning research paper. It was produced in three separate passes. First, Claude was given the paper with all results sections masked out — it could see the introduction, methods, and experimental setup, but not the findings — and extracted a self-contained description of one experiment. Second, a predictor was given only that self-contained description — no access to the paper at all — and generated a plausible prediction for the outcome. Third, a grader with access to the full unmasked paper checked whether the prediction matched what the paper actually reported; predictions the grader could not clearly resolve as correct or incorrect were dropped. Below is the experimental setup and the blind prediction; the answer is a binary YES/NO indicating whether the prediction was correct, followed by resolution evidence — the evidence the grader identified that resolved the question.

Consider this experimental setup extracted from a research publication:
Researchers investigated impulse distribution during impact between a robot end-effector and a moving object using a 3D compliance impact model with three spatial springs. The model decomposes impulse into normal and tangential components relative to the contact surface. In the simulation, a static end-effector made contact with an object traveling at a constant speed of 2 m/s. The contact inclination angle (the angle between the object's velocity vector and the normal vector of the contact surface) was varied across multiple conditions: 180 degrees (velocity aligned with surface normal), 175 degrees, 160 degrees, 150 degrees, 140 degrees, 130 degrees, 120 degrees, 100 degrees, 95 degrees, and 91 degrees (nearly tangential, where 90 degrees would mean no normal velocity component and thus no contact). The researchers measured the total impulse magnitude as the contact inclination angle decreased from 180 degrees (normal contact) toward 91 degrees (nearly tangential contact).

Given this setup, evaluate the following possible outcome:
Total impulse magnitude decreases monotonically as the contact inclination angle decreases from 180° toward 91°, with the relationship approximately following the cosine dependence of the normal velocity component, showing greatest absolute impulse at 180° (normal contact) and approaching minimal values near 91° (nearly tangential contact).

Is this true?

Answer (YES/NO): NO